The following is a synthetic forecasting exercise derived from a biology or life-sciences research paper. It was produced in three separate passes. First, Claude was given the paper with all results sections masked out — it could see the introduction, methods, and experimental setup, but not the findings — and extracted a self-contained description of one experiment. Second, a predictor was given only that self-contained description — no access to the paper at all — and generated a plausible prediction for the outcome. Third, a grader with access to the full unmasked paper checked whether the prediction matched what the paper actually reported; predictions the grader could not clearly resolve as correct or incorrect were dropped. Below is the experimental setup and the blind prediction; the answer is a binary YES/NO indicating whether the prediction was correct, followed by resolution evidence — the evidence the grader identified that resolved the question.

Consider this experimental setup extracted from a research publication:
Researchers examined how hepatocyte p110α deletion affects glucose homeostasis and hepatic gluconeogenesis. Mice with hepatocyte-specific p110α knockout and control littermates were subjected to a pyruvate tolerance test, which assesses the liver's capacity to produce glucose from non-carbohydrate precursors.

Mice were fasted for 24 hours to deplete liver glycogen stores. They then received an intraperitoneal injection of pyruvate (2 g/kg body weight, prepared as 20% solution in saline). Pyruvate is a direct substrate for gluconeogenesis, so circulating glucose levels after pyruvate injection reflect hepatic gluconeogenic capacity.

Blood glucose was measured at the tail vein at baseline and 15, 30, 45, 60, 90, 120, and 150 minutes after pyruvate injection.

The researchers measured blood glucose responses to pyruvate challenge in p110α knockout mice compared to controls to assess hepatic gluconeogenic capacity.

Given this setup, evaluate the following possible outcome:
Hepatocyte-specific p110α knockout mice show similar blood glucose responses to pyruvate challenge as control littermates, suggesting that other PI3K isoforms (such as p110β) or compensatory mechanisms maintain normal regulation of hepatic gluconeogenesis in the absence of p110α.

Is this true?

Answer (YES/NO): NO